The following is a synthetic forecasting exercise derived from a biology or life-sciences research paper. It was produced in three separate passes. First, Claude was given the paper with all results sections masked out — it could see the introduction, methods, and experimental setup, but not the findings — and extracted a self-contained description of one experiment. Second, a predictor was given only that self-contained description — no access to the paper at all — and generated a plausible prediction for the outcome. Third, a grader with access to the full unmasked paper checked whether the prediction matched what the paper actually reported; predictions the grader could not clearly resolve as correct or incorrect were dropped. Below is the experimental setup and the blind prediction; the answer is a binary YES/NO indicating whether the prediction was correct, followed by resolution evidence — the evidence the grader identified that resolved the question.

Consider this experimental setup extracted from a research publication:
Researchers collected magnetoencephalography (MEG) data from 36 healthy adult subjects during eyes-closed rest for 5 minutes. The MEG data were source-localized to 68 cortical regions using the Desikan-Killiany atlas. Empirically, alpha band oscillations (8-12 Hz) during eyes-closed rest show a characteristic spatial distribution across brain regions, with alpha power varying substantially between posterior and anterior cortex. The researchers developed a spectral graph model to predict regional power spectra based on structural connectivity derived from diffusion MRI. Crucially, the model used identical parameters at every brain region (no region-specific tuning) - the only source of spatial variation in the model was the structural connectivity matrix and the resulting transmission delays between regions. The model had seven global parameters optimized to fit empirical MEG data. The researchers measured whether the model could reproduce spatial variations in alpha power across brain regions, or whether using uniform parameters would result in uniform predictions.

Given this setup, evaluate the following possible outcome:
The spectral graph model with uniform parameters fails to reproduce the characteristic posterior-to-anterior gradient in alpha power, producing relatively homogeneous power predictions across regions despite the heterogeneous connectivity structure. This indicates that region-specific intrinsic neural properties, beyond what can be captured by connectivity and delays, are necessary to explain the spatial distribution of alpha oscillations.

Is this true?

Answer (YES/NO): NO